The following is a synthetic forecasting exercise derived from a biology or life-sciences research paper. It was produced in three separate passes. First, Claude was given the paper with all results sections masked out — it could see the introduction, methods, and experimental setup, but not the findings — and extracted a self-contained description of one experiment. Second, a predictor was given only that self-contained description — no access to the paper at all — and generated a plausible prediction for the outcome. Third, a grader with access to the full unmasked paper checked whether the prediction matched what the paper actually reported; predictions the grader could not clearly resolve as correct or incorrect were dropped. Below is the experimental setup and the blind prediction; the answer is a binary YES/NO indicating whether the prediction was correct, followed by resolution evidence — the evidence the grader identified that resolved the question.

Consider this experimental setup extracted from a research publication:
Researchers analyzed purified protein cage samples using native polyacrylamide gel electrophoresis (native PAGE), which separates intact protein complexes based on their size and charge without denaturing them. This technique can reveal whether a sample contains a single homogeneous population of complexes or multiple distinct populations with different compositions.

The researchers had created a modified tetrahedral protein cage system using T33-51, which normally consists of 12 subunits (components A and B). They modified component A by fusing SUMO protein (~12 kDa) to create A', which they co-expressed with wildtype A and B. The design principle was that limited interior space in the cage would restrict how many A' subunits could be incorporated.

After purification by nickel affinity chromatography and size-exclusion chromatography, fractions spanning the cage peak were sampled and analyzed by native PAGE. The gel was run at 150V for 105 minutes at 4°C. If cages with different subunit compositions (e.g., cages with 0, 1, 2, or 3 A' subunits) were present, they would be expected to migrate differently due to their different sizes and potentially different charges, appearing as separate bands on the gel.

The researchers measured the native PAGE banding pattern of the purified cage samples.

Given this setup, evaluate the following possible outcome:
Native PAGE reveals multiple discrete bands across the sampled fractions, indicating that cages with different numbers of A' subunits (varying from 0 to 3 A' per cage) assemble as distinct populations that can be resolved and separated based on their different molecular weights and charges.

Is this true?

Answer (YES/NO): NO